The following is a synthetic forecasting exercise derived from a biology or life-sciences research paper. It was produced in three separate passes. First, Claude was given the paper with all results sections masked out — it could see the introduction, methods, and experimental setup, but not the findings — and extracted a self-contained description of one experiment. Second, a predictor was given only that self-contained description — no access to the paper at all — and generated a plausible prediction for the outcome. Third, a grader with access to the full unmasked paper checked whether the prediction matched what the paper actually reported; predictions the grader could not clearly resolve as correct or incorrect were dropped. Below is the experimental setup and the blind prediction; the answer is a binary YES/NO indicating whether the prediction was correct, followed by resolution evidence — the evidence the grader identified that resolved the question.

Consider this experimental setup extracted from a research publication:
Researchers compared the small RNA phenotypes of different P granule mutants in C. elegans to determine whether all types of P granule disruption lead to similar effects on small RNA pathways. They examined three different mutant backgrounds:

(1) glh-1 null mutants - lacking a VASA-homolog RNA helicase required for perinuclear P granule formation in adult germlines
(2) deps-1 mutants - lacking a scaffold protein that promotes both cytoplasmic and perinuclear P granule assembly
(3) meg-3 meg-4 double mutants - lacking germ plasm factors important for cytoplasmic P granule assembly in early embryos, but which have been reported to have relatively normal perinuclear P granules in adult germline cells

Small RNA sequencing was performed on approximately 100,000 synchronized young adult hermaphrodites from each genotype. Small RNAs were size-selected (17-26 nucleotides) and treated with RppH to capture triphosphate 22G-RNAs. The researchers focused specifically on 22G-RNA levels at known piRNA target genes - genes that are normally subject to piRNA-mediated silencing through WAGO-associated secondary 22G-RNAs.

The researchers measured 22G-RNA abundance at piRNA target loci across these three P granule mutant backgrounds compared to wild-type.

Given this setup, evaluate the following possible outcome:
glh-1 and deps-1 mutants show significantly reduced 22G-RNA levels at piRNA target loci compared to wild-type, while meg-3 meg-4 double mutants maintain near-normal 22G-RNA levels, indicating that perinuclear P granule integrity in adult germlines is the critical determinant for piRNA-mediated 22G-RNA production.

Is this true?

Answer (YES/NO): YES